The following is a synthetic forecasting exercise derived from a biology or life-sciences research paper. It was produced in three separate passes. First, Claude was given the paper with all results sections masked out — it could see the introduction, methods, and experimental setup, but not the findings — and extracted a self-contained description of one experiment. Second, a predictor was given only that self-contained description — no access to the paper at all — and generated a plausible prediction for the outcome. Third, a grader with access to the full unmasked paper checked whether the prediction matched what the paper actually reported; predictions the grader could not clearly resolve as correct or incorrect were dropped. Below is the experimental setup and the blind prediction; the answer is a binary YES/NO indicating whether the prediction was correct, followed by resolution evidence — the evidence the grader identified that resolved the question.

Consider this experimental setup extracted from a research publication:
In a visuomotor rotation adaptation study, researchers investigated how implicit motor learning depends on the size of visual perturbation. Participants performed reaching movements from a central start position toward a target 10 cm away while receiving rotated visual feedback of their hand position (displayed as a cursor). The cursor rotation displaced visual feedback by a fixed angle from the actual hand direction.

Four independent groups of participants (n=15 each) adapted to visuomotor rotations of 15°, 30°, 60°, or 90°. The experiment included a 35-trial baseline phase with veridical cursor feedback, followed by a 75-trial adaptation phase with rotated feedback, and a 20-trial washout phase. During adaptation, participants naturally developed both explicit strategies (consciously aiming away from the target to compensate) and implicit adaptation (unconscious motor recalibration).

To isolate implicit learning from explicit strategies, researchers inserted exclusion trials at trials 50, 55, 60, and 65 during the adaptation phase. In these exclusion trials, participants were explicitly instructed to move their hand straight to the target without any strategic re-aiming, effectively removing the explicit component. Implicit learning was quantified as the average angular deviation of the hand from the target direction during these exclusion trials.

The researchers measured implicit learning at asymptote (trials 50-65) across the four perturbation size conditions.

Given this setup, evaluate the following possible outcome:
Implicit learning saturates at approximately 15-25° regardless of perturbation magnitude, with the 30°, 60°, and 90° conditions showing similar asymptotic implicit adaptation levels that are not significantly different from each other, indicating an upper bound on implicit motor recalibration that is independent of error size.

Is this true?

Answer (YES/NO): NO